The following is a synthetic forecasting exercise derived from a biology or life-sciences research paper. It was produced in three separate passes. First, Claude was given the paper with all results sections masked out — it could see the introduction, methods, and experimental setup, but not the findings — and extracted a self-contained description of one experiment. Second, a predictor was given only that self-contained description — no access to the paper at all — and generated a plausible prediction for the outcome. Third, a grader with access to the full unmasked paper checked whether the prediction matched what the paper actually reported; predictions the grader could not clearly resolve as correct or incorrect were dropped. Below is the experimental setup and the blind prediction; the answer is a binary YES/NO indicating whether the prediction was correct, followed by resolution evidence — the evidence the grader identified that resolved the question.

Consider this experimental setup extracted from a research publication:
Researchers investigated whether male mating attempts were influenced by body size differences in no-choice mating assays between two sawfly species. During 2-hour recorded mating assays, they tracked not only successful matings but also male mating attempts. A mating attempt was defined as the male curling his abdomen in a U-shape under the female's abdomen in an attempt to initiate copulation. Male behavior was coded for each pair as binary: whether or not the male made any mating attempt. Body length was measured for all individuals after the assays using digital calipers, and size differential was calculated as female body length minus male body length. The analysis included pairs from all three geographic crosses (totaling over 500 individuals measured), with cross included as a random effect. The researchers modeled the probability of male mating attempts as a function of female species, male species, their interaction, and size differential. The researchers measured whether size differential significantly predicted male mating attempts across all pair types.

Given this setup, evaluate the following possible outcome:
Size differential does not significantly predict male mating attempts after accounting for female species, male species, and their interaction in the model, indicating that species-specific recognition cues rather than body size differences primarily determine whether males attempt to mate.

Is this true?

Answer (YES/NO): NO